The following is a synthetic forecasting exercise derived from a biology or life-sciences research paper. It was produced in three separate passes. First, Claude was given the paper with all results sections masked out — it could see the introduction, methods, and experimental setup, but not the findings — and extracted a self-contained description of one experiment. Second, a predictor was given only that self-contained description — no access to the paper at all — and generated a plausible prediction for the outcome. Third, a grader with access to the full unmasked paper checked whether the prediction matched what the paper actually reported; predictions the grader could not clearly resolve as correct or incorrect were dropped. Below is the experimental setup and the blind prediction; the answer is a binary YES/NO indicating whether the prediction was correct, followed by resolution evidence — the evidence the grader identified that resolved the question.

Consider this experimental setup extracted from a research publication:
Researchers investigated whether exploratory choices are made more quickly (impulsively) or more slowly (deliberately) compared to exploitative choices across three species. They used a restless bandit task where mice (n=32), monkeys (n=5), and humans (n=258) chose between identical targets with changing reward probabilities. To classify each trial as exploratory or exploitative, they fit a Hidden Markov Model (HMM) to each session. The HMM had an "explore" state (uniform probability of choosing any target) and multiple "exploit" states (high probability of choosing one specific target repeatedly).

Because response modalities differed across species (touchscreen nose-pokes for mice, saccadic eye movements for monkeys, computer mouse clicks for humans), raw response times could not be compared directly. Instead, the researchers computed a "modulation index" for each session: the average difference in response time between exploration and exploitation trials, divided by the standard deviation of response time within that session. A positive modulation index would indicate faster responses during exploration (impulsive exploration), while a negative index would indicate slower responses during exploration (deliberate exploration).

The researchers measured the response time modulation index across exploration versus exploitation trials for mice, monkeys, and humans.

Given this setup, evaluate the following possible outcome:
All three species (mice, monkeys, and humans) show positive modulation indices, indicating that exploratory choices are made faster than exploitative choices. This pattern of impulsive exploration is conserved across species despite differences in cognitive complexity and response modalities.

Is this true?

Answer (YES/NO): NO